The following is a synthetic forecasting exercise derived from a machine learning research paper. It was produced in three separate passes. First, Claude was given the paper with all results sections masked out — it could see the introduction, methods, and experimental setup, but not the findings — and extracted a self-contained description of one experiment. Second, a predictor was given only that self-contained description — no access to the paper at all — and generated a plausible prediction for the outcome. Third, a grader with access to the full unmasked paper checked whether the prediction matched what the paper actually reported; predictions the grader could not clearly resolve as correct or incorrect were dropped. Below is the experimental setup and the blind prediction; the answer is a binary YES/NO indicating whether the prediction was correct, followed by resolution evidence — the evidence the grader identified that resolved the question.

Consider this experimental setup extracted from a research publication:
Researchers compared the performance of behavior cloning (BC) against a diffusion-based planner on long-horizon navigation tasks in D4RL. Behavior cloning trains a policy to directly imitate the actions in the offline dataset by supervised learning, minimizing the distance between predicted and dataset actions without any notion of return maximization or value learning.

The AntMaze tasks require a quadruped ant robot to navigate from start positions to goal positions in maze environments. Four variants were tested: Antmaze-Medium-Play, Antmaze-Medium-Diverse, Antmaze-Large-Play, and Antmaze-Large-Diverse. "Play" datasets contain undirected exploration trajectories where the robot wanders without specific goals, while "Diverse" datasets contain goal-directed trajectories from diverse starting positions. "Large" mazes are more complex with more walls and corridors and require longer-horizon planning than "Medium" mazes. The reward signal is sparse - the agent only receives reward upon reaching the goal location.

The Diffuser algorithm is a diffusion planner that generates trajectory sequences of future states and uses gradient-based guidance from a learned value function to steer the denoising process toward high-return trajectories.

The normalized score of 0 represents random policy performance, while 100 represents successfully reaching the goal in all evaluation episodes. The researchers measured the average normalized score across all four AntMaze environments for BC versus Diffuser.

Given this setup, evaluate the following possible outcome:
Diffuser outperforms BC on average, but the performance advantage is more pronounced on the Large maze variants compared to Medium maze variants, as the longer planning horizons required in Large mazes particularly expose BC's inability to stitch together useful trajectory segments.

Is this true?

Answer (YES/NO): NO